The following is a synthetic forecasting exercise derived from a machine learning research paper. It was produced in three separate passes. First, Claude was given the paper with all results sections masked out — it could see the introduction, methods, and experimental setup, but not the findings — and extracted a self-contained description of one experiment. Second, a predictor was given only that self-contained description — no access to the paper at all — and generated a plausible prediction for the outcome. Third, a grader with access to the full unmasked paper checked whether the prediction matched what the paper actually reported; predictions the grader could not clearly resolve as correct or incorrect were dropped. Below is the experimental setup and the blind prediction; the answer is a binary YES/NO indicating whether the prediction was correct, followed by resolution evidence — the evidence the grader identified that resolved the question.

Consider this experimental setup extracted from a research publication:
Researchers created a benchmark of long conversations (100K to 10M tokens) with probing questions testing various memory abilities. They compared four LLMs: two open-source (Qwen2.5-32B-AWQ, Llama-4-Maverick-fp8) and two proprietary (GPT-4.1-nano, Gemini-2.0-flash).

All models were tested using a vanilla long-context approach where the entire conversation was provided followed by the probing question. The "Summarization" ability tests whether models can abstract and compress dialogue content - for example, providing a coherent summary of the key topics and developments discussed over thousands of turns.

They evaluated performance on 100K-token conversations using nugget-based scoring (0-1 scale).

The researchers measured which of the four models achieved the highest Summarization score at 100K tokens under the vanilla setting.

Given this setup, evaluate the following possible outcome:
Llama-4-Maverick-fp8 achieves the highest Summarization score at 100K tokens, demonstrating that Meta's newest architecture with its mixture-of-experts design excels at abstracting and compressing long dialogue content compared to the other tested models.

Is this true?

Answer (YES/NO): NO